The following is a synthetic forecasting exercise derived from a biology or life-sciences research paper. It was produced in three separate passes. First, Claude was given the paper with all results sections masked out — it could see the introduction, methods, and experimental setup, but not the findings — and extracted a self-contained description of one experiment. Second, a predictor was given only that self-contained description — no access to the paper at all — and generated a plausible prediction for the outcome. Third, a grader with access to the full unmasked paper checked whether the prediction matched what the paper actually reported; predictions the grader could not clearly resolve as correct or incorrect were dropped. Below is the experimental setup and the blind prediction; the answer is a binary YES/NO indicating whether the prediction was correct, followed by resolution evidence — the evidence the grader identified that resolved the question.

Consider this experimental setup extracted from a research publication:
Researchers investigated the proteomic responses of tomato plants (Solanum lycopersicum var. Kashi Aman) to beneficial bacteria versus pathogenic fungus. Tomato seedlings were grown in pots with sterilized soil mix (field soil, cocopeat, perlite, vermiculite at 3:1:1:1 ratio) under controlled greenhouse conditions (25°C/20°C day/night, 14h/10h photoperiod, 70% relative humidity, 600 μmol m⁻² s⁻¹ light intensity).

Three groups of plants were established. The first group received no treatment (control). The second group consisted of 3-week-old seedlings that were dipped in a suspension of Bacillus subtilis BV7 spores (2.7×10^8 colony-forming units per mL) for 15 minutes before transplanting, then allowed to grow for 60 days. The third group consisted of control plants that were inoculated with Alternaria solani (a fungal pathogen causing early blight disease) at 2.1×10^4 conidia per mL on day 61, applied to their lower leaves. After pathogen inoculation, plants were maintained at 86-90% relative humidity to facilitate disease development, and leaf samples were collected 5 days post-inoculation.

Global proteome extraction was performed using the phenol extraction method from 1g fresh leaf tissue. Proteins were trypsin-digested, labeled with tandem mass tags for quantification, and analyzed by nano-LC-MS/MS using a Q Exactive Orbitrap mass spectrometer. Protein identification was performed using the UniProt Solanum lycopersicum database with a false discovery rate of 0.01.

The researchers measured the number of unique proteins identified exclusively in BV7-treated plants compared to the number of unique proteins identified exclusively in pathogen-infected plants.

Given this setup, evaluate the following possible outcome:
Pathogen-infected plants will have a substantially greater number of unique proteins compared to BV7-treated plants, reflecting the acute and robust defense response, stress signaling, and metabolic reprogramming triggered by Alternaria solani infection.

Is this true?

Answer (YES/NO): NO